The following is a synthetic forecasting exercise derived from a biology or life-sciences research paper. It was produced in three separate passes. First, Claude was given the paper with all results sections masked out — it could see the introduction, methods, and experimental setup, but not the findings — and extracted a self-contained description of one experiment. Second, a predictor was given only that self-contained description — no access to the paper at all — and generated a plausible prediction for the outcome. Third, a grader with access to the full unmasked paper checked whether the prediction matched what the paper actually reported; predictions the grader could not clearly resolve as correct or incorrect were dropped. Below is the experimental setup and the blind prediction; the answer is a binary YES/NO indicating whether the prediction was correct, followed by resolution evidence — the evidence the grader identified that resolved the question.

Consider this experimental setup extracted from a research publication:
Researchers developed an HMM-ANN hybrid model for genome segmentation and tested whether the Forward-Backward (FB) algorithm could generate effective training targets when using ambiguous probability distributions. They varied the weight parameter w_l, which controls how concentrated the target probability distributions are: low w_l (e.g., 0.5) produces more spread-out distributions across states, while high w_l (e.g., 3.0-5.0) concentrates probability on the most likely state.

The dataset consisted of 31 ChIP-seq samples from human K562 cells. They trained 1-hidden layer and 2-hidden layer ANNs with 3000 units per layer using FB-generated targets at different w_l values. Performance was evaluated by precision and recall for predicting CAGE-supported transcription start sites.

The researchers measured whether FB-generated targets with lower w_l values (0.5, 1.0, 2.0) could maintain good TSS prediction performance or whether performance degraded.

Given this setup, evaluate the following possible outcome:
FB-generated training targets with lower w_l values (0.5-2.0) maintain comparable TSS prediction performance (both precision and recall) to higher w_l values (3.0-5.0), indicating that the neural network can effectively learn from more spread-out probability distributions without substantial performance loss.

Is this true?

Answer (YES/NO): NO